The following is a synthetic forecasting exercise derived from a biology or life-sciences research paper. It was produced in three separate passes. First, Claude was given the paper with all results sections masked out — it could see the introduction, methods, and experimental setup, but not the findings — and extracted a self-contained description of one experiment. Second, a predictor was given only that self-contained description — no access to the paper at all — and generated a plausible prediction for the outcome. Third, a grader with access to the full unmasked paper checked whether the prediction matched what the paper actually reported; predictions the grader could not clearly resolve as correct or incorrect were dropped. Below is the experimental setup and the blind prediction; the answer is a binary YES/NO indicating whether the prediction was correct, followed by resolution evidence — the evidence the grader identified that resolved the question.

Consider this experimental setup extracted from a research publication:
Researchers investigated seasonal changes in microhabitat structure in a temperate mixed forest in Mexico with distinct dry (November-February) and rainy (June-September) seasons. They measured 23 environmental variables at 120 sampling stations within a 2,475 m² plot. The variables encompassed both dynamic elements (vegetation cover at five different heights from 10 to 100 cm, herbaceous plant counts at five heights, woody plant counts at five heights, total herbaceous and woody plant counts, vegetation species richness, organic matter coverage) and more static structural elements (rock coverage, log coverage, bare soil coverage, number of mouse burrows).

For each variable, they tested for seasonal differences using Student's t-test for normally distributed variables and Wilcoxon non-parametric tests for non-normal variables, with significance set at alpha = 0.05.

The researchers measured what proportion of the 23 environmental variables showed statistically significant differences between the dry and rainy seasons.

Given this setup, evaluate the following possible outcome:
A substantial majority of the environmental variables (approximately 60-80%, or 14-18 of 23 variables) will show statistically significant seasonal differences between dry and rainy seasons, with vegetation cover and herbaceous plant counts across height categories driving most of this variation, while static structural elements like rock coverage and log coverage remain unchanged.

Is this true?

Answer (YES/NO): YES